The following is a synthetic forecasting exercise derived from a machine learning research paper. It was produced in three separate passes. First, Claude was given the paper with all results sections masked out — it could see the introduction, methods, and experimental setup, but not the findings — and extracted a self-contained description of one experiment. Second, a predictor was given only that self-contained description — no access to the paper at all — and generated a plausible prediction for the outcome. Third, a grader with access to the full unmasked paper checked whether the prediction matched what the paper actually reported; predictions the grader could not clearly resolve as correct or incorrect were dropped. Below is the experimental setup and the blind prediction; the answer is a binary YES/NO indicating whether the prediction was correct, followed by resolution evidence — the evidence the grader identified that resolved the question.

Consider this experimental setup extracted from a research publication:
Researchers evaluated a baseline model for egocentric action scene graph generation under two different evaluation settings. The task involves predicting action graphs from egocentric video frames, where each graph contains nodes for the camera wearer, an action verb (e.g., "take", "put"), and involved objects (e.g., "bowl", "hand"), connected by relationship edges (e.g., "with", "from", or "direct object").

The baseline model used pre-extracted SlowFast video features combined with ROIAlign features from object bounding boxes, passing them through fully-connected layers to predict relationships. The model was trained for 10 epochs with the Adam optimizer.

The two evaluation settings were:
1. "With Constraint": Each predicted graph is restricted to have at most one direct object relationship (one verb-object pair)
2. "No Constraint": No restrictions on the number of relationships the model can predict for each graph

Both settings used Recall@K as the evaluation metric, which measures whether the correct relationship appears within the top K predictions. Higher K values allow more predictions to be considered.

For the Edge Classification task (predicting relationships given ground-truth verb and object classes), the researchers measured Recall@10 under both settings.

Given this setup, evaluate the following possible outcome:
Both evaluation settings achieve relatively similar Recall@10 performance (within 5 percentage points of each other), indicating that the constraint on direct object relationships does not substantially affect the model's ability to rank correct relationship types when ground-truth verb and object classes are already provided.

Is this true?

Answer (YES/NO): NO